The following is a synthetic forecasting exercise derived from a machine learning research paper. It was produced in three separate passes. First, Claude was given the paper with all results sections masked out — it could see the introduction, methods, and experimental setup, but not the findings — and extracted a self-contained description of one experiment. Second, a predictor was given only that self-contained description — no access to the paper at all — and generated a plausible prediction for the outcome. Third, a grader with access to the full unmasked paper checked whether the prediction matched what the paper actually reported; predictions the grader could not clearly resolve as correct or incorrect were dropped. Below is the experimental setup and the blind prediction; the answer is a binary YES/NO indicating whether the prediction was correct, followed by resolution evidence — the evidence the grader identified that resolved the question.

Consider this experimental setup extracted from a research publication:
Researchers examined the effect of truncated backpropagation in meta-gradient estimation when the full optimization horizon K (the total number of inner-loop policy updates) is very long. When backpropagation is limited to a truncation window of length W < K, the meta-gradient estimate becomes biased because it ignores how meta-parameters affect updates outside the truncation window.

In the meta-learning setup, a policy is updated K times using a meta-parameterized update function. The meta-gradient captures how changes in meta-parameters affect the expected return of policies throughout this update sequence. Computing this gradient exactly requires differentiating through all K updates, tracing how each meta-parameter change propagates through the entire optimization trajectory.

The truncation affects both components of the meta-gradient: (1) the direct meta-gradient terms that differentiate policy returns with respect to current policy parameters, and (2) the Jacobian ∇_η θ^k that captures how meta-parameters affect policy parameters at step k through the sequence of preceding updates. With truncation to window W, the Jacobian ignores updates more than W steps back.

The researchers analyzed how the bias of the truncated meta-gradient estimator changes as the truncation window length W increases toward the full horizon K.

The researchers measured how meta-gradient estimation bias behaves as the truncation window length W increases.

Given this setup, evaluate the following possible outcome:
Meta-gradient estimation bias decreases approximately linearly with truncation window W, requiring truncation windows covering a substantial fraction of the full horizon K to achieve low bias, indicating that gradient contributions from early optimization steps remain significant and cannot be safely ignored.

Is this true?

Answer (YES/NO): NO